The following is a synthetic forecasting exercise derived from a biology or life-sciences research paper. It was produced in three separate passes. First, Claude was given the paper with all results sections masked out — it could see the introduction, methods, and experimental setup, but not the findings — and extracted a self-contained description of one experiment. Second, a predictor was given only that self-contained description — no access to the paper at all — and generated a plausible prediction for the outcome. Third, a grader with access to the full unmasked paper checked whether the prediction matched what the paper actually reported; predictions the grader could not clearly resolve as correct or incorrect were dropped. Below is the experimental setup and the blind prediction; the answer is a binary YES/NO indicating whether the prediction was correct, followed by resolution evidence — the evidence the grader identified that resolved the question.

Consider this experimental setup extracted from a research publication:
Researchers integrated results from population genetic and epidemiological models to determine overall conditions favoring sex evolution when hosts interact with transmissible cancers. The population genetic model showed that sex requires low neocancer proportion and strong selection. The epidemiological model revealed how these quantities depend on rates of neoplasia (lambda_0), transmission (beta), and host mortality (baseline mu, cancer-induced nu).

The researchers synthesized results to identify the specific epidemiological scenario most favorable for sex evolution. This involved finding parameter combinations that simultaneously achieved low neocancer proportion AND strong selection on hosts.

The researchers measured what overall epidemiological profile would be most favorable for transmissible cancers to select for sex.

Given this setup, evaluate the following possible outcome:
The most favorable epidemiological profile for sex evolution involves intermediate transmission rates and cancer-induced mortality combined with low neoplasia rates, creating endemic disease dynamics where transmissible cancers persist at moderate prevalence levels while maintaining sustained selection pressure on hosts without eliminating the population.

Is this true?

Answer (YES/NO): NO